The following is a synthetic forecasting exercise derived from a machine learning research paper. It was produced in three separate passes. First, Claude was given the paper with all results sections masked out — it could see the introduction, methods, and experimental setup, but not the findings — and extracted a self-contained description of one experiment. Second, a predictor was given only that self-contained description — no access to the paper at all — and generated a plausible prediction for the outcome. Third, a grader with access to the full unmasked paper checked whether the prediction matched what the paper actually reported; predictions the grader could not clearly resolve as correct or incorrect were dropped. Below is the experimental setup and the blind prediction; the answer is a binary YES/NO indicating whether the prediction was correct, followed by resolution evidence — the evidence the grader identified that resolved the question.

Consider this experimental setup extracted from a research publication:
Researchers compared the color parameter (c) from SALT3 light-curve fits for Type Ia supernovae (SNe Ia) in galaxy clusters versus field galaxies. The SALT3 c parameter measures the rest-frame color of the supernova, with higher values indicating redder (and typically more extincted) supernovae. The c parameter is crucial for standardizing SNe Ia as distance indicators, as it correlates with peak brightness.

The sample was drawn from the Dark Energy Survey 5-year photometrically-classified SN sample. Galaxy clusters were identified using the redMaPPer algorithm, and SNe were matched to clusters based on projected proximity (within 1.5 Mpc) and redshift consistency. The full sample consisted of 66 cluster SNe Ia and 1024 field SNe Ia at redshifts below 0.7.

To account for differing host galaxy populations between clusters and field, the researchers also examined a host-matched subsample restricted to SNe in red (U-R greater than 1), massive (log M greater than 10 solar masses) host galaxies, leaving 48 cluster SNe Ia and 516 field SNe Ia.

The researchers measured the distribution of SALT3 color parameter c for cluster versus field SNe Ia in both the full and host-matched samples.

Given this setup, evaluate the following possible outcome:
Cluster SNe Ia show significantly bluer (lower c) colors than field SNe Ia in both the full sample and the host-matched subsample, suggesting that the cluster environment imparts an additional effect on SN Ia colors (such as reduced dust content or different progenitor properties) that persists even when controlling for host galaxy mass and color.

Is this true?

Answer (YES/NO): NO